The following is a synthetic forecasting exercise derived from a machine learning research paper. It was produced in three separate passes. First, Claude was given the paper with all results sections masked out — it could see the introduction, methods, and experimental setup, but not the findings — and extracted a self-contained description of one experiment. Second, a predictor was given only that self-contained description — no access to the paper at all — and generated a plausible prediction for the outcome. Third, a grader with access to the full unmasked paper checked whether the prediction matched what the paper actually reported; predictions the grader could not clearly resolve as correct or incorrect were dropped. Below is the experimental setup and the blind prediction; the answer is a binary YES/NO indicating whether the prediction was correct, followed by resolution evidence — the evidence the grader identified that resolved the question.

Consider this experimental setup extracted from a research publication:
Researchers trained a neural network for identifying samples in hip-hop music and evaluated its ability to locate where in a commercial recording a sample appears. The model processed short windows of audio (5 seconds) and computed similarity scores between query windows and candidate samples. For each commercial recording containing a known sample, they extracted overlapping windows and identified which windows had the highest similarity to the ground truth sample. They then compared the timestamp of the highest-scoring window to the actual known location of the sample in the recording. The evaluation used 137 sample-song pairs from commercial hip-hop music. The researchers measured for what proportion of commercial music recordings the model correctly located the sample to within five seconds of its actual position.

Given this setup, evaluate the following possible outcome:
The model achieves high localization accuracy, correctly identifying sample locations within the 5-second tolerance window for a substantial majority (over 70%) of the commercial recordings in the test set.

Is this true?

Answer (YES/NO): NO